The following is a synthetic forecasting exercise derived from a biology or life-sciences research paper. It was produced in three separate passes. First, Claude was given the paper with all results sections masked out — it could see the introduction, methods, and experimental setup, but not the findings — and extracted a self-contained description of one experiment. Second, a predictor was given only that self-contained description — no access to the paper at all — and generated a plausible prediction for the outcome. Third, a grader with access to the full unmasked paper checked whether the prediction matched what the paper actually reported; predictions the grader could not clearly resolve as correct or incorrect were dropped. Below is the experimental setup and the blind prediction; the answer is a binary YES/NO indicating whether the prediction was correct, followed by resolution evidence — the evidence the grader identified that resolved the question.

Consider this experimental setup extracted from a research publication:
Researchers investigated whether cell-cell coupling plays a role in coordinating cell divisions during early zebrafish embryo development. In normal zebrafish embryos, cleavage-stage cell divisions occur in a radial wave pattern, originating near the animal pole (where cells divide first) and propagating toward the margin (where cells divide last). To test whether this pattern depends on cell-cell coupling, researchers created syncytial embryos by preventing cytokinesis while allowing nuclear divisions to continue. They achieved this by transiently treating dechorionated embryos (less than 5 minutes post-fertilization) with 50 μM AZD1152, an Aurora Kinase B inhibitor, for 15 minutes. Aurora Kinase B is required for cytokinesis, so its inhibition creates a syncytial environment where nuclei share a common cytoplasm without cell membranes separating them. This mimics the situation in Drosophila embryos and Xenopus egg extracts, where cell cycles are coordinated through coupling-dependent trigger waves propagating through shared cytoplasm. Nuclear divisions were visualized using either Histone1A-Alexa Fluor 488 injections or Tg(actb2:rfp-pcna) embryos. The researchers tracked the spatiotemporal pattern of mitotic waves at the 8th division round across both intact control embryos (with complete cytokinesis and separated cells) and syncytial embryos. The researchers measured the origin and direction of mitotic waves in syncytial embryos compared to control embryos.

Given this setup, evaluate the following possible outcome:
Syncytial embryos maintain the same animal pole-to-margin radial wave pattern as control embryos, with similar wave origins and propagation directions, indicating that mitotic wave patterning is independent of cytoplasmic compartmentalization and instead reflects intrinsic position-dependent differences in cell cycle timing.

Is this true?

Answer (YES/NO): NO